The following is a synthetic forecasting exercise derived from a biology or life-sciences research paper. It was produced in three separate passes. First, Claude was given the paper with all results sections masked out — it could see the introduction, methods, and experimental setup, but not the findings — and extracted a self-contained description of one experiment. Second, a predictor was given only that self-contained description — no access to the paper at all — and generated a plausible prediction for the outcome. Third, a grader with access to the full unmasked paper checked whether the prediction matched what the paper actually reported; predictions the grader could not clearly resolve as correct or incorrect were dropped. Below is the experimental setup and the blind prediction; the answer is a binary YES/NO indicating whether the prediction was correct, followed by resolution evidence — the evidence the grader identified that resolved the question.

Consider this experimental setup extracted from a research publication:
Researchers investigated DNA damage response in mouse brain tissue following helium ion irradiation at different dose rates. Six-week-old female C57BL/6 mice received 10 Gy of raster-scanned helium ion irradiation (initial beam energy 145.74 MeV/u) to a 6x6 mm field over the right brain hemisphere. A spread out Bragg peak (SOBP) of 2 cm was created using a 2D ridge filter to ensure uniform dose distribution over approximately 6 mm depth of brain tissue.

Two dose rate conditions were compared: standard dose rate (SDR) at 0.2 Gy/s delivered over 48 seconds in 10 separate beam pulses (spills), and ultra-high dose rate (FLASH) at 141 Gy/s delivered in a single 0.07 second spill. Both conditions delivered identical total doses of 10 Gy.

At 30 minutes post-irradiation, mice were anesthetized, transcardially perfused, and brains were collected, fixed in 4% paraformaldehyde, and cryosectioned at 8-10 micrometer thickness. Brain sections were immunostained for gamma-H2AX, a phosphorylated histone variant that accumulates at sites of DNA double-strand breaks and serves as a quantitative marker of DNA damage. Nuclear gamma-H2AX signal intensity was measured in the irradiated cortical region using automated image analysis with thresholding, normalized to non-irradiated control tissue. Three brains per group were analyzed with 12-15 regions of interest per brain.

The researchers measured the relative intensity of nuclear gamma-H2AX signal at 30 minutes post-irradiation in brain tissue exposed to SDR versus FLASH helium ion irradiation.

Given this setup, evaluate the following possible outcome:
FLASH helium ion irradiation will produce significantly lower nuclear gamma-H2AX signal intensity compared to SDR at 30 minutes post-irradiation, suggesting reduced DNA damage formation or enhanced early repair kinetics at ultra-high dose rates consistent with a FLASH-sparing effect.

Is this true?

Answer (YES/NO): YES